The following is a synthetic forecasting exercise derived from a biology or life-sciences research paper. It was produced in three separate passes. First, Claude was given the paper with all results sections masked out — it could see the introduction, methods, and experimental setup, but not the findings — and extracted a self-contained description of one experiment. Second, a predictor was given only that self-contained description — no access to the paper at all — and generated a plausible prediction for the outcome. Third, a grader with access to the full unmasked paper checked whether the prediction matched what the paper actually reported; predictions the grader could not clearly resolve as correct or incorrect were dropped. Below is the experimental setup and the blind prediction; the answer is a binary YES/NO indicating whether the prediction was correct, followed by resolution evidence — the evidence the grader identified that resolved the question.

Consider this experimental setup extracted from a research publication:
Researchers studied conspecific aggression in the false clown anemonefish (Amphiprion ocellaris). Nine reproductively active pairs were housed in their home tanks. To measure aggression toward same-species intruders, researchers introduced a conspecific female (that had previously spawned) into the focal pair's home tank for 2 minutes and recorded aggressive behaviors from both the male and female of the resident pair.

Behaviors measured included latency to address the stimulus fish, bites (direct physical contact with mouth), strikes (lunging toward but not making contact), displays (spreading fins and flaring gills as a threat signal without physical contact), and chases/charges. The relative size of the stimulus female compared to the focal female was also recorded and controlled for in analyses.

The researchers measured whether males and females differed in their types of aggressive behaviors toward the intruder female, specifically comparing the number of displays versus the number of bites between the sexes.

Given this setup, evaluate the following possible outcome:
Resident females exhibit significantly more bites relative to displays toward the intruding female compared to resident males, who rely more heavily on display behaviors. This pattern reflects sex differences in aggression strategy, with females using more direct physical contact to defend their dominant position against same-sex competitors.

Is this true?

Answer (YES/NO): YES